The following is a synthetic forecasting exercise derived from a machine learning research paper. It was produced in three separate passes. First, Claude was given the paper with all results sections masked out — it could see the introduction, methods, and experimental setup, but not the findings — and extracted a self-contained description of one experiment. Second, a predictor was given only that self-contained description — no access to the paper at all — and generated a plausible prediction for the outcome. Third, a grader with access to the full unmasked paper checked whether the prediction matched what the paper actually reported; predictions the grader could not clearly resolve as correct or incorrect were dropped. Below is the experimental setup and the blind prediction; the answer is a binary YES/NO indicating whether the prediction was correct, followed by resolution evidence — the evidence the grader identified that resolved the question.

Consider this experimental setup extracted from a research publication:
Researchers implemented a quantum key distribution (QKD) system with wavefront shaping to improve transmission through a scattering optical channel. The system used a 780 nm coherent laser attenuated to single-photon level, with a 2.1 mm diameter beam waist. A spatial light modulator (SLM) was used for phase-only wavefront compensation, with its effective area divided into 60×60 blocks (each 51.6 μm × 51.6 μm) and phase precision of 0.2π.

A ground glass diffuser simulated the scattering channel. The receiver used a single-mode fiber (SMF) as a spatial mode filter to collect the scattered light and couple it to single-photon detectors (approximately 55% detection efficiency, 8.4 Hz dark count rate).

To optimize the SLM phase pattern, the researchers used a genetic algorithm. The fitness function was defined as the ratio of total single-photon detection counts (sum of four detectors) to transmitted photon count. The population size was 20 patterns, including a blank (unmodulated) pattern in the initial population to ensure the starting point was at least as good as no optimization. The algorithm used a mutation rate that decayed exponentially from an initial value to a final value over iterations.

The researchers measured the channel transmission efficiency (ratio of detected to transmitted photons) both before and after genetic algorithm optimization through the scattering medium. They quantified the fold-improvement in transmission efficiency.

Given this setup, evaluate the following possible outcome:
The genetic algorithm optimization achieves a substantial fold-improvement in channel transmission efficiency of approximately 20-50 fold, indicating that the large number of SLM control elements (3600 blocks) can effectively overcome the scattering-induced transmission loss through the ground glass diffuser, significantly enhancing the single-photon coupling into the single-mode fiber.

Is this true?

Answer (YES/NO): NO